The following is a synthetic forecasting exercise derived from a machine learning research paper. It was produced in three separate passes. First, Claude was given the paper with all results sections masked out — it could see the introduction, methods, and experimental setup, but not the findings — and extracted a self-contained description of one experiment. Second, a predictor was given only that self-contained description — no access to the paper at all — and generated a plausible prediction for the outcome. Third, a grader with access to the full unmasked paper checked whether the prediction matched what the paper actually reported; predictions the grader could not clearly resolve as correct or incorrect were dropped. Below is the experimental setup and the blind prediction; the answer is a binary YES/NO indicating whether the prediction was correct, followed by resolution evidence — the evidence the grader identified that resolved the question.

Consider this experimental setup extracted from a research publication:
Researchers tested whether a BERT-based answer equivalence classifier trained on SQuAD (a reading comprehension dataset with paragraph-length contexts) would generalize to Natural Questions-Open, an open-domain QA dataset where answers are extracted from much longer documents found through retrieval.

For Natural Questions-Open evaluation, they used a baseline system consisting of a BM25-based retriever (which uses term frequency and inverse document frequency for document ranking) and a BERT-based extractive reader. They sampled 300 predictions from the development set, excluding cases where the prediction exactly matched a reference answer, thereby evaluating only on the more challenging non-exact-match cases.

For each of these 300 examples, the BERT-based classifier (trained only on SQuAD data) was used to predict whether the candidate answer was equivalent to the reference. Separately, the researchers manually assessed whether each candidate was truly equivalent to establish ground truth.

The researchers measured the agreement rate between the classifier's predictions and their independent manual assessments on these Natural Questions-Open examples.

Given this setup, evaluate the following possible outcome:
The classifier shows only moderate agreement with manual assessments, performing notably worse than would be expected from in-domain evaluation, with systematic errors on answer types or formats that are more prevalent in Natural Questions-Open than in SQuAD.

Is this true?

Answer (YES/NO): NO